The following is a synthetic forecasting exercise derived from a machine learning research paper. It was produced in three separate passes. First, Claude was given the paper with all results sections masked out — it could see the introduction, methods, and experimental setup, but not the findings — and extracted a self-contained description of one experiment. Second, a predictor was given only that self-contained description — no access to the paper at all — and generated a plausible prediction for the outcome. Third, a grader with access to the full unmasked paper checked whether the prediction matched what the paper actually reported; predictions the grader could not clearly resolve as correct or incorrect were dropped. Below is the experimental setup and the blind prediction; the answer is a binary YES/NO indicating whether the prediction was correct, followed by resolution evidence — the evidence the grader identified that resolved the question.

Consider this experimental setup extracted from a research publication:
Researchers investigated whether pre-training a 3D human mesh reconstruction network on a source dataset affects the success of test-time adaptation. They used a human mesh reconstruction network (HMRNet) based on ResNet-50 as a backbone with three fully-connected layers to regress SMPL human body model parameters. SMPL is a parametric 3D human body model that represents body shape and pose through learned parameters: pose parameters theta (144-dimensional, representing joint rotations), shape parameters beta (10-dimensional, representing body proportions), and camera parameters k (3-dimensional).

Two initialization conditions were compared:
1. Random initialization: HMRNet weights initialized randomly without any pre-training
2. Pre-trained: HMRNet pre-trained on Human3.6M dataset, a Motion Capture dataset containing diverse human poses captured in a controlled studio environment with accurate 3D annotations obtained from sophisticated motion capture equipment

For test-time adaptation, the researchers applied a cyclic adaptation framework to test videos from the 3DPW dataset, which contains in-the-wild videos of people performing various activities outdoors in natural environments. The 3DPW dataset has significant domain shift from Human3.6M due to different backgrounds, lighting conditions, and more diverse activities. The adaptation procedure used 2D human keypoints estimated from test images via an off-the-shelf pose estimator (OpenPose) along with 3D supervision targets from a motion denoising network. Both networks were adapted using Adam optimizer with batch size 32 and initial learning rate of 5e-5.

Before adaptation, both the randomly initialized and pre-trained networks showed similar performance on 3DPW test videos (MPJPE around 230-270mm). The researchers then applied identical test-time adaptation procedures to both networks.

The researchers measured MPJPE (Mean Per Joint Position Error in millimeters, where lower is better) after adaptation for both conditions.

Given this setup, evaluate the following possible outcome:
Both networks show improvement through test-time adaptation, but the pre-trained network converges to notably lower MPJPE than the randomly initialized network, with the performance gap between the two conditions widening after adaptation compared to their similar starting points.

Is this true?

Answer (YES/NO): YES